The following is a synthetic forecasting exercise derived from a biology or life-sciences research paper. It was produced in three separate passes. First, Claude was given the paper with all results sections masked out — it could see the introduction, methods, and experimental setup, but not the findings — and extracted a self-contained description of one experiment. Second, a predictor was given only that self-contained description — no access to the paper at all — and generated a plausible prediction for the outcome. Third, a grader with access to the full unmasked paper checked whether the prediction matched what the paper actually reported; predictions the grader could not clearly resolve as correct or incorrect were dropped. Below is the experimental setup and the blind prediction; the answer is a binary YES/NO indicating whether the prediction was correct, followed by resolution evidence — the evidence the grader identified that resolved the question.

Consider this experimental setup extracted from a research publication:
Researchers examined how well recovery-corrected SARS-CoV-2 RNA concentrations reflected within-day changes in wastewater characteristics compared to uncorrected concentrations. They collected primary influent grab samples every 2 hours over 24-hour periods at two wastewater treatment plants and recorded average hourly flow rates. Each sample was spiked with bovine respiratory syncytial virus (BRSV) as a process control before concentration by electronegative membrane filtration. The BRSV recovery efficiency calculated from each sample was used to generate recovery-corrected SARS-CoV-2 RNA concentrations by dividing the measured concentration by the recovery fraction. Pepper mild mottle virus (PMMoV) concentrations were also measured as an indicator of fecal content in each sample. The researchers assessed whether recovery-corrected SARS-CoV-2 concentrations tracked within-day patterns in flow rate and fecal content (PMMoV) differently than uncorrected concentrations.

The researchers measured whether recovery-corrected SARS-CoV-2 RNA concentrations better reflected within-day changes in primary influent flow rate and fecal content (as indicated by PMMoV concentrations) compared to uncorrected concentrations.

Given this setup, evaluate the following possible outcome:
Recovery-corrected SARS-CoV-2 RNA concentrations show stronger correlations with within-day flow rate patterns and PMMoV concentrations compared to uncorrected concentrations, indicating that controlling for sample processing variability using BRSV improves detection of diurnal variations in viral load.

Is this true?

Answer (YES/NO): YES